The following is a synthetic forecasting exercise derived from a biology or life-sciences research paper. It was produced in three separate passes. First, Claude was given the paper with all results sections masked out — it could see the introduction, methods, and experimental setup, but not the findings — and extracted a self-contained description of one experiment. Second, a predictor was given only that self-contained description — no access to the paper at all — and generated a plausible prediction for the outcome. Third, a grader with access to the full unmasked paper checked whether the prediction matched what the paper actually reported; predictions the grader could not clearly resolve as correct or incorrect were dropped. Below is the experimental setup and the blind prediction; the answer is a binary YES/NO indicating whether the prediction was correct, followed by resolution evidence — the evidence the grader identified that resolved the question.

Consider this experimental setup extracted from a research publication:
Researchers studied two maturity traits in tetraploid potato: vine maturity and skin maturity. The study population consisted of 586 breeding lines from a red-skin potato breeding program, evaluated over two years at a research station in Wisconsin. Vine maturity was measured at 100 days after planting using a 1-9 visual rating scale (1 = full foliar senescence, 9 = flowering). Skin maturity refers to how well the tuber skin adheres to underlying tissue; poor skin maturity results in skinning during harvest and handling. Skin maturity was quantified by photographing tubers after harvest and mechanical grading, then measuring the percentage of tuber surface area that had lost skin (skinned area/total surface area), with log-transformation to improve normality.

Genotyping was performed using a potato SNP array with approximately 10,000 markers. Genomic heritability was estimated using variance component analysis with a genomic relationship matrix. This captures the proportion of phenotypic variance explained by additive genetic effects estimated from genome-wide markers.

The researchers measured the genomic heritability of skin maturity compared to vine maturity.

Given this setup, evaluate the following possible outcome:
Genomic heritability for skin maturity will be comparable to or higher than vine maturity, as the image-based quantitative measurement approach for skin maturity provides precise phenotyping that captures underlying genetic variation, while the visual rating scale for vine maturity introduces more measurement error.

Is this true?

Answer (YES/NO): NO